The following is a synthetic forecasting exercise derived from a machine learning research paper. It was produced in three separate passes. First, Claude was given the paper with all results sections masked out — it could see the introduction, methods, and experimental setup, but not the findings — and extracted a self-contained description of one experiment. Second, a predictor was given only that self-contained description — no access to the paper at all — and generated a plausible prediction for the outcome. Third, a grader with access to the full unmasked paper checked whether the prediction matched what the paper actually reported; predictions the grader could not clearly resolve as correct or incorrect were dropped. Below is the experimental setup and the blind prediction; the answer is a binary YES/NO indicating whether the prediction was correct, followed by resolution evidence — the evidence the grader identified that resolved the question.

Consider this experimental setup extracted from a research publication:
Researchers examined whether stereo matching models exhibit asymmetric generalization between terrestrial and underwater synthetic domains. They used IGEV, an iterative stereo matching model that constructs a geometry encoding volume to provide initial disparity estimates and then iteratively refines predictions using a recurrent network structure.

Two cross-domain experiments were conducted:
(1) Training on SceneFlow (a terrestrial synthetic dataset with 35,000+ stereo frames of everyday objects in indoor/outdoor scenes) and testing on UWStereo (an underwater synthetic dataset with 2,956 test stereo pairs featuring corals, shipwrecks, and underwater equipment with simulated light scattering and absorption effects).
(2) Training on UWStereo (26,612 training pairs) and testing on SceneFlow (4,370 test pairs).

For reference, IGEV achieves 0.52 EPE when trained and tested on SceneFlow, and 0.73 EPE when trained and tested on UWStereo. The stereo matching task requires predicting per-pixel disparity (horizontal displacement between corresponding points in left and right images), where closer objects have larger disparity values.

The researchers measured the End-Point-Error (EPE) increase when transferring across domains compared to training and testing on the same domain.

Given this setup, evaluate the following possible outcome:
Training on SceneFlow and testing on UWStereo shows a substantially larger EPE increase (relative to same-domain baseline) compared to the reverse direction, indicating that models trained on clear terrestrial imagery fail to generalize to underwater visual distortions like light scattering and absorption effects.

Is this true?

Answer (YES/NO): NO